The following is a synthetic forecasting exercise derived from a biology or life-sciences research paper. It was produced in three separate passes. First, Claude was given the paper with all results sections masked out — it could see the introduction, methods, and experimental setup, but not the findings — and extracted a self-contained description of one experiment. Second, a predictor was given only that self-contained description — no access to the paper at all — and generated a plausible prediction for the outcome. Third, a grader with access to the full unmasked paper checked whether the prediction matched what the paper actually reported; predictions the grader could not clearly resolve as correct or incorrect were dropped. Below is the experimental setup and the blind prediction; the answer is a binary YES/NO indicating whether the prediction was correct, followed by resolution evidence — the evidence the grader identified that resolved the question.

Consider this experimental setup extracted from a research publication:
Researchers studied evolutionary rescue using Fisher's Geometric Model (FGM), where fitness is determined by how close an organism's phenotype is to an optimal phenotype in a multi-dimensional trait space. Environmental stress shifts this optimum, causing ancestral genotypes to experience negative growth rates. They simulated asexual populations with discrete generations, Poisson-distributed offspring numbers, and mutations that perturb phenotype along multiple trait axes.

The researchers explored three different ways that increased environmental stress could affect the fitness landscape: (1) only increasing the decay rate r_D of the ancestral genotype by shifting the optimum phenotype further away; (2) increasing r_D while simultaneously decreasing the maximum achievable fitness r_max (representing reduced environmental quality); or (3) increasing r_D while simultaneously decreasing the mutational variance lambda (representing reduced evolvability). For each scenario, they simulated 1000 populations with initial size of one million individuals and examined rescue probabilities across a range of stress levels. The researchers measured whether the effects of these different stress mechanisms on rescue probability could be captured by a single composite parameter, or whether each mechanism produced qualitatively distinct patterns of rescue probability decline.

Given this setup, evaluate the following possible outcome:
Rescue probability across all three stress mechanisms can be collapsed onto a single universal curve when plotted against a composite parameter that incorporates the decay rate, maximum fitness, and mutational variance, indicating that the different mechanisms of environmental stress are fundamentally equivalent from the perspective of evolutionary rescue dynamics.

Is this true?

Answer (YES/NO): YES